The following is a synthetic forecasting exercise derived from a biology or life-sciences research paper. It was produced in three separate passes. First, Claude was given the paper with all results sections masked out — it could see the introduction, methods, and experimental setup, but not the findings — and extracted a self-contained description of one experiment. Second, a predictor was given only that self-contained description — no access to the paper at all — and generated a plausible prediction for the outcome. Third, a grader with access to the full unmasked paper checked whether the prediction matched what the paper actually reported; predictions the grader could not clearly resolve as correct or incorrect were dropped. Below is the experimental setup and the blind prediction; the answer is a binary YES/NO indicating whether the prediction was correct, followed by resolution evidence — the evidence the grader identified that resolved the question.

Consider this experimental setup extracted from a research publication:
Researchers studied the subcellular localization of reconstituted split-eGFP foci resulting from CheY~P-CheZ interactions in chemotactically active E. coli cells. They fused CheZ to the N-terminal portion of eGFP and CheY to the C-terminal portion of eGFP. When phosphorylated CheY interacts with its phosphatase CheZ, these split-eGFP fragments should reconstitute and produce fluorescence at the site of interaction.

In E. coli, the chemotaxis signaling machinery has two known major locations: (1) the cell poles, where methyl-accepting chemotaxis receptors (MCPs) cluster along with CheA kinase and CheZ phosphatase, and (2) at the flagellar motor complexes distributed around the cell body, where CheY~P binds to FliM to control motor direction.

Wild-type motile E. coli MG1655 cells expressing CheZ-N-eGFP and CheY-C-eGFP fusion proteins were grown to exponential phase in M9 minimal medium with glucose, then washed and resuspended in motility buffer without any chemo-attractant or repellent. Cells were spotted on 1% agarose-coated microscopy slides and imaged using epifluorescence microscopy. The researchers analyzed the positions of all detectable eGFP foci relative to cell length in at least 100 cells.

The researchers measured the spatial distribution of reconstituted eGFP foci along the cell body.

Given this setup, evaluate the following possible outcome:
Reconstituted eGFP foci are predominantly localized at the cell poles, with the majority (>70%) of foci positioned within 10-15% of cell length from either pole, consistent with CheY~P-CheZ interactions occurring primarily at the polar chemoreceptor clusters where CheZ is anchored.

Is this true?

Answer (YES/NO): NO